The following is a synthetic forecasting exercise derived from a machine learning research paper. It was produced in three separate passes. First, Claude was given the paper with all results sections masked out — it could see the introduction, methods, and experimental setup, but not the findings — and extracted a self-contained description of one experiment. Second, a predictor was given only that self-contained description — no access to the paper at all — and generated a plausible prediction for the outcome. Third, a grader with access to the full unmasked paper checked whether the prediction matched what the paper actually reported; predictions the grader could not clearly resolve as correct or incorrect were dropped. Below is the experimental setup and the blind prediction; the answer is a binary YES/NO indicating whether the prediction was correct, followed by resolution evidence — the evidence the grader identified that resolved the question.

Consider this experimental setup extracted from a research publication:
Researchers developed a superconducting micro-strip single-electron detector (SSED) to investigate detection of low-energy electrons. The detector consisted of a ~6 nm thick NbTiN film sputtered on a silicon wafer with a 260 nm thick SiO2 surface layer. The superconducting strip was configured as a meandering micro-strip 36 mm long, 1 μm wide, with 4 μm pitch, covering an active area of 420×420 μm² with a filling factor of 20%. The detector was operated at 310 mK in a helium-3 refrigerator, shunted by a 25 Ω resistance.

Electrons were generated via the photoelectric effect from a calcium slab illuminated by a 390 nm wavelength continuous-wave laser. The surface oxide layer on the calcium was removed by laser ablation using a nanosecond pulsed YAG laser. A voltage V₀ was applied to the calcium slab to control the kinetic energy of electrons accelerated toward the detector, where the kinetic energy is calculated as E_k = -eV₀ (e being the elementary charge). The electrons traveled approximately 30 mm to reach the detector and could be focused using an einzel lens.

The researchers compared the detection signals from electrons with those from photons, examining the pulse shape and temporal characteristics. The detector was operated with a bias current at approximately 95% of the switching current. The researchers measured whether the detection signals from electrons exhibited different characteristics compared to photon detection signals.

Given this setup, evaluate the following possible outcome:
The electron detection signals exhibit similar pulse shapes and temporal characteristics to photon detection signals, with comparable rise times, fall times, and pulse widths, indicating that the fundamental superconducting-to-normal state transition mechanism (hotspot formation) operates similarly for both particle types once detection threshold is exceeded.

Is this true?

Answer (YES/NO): YES